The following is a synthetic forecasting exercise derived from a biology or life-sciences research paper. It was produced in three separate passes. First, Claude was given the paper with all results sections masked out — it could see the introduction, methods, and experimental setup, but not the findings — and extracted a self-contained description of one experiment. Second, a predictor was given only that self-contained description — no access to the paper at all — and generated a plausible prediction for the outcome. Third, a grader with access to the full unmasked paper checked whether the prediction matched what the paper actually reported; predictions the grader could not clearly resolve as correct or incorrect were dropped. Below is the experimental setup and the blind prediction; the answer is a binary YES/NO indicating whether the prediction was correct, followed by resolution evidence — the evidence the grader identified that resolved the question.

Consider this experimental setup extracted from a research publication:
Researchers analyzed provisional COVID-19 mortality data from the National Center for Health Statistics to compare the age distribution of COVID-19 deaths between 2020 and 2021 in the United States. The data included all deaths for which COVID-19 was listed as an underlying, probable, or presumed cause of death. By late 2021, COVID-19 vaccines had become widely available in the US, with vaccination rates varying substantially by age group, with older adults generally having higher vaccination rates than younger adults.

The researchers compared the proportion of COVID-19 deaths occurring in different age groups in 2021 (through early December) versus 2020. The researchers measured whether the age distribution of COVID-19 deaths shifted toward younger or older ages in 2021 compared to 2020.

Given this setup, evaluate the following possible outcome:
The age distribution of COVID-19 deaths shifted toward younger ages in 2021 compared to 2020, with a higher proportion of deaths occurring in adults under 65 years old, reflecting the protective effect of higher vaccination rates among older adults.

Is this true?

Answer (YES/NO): YES